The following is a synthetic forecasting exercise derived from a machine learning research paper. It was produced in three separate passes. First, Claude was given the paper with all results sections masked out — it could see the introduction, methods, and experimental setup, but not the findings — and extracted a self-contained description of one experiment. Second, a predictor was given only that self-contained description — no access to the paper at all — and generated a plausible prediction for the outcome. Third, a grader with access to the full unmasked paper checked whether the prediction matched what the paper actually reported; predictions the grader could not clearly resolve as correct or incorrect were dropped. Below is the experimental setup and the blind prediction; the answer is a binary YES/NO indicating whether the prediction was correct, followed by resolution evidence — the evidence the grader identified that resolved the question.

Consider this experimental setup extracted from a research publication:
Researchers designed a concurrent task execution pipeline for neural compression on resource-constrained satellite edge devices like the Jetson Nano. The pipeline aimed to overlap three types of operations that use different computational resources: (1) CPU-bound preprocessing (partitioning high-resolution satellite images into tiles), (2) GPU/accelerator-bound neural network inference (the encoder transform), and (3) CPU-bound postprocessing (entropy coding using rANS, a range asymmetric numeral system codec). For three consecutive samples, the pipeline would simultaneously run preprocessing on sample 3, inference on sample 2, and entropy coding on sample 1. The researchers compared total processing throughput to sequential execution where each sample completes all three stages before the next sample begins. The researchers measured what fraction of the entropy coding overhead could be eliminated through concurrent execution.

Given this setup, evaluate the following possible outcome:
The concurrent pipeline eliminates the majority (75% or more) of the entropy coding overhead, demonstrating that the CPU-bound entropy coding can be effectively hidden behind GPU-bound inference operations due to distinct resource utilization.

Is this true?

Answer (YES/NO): YES